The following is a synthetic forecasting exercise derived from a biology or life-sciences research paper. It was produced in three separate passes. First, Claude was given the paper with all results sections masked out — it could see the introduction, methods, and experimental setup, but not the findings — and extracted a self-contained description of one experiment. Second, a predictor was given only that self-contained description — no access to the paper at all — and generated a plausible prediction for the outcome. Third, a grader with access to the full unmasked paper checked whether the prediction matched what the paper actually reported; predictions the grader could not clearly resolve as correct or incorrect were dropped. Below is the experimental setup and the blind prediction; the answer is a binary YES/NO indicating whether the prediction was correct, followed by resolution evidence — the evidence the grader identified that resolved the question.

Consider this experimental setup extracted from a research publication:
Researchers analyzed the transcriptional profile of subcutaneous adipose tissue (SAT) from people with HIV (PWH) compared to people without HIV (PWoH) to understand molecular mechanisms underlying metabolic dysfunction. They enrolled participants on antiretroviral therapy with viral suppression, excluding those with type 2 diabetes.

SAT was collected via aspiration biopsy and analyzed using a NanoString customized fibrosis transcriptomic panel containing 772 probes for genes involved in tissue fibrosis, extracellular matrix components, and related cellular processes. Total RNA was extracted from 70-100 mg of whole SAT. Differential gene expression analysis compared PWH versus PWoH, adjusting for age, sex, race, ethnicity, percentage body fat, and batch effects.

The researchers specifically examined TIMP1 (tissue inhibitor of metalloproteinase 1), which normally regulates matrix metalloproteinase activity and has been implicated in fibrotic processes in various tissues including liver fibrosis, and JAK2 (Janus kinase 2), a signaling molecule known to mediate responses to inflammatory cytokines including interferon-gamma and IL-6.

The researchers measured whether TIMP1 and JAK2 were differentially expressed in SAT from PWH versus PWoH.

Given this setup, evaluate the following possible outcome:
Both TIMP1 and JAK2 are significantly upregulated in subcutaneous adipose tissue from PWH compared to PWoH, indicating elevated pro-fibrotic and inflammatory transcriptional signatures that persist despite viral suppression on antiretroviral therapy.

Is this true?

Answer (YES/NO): YES